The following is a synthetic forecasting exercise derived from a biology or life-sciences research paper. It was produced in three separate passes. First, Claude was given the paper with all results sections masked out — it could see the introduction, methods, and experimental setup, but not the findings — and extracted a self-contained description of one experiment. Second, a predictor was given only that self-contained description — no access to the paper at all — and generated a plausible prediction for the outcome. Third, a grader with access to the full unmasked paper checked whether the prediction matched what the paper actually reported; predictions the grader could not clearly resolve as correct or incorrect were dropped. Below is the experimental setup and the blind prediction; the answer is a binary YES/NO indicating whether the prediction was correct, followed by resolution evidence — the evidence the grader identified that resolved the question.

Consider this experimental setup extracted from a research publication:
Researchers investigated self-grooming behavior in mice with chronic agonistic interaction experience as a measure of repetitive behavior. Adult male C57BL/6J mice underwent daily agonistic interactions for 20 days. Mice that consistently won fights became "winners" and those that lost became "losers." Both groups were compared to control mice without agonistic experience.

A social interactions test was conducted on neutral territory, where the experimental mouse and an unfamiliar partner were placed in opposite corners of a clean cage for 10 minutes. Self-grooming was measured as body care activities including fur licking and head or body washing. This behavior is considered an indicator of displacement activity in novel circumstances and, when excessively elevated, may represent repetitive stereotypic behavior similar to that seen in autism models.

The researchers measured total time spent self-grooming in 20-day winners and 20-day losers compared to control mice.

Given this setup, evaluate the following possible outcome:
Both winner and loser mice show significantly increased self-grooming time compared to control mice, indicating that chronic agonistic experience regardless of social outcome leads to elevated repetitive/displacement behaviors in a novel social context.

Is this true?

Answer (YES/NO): YES